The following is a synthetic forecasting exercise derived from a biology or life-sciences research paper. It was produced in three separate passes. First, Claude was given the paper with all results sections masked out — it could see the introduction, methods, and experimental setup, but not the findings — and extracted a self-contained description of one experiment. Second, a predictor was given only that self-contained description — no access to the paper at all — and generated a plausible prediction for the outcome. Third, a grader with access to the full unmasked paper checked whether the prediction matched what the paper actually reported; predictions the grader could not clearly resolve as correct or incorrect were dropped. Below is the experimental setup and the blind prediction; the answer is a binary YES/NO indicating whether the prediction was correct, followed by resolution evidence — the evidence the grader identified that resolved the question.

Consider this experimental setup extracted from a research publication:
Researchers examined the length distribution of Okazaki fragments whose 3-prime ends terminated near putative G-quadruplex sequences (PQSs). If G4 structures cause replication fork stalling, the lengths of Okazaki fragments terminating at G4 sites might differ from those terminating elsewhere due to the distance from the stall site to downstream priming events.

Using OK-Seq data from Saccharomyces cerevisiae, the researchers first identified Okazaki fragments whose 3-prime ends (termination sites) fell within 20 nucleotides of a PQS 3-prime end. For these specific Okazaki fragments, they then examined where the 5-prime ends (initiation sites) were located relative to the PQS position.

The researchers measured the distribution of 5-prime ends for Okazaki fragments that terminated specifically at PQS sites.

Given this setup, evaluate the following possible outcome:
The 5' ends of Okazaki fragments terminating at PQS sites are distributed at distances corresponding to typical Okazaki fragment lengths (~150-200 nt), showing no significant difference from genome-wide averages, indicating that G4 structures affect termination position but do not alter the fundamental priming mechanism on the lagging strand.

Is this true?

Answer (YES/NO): NO